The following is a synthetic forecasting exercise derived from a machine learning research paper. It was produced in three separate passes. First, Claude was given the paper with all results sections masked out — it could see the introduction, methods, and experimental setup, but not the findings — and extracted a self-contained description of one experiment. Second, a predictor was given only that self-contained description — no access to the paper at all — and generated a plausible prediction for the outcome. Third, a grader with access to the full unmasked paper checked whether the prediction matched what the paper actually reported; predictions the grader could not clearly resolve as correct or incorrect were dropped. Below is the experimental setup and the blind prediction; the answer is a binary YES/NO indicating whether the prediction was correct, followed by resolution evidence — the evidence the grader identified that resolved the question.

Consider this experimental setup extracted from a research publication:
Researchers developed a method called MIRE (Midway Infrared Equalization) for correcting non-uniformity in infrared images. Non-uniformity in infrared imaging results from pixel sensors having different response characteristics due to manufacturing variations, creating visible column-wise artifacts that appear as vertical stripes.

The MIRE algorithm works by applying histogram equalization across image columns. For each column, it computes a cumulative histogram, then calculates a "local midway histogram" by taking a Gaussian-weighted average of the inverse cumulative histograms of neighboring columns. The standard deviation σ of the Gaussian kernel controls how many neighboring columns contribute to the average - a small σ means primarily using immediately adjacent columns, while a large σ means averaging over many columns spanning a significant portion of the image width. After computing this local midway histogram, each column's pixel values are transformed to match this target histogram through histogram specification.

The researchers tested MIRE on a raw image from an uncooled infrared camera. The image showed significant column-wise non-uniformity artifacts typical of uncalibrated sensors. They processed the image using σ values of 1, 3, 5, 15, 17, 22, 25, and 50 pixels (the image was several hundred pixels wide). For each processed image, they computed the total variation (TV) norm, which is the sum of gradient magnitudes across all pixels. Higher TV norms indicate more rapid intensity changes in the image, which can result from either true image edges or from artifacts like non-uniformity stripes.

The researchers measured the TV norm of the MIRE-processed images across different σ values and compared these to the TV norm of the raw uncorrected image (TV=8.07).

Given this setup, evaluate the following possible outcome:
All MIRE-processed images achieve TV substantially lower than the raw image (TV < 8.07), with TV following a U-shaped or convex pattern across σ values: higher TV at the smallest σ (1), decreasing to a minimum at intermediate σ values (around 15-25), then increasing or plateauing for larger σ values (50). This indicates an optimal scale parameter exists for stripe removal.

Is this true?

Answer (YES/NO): NO